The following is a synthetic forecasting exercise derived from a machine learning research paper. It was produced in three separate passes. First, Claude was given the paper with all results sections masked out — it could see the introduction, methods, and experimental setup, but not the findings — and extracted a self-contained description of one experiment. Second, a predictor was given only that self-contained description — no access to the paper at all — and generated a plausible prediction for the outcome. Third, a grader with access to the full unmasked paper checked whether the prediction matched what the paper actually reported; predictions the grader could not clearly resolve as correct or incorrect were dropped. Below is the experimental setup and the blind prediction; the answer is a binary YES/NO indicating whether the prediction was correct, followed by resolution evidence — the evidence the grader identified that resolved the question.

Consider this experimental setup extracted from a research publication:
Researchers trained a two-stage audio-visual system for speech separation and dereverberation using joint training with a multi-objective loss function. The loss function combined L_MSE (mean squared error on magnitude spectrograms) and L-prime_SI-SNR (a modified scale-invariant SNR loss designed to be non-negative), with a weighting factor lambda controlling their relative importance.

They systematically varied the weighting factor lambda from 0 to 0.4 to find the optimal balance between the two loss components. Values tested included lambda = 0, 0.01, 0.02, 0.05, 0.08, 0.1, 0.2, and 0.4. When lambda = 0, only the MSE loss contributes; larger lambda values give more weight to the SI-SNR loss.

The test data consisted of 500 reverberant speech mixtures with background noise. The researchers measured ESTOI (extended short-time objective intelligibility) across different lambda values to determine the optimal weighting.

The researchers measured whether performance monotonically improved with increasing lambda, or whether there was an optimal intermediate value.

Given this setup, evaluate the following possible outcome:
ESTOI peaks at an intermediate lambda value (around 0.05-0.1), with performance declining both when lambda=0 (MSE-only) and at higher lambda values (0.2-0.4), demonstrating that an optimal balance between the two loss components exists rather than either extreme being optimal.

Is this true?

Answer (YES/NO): YES